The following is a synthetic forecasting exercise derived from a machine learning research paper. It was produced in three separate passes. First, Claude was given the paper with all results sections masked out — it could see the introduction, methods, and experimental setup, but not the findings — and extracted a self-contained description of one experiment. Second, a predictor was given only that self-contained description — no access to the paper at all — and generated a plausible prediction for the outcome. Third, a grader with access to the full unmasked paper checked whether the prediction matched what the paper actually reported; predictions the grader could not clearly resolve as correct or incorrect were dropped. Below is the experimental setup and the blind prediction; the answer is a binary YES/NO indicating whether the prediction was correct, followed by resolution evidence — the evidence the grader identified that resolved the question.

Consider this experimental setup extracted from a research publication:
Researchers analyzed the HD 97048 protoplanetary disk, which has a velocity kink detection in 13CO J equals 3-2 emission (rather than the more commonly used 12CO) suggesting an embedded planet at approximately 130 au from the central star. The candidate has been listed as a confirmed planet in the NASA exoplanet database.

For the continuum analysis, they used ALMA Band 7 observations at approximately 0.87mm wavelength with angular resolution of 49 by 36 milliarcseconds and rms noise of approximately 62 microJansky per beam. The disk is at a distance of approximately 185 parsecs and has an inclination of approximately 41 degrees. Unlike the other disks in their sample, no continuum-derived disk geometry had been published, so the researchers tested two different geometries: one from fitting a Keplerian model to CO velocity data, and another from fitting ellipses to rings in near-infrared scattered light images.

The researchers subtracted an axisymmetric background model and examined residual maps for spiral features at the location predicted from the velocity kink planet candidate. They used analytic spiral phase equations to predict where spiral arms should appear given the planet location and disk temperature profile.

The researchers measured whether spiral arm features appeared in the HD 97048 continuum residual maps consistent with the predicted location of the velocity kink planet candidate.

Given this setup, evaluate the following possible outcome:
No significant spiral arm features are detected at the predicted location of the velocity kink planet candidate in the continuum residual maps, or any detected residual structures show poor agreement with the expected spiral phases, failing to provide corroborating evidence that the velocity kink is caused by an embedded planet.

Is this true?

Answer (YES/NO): NO